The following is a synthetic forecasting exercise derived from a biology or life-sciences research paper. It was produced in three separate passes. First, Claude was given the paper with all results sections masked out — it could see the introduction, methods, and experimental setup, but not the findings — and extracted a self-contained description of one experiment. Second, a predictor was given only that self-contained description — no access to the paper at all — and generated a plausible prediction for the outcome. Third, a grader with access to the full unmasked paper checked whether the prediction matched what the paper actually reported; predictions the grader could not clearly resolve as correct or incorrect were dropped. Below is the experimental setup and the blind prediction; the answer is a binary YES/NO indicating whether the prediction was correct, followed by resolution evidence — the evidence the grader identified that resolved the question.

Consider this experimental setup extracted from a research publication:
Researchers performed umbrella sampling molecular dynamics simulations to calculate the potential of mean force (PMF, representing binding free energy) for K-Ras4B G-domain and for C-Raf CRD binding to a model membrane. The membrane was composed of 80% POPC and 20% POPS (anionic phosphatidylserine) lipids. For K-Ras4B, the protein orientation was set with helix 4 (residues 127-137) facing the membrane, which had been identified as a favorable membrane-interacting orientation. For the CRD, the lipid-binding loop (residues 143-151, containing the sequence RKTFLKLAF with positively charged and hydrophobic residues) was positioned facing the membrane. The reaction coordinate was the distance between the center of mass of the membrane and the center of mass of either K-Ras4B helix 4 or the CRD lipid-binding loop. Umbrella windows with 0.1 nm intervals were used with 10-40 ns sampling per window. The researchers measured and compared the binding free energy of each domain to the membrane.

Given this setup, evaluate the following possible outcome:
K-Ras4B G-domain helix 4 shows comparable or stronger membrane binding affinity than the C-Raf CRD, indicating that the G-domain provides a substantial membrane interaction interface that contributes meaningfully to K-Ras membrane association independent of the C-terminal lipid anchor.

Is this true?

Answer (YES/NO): YES